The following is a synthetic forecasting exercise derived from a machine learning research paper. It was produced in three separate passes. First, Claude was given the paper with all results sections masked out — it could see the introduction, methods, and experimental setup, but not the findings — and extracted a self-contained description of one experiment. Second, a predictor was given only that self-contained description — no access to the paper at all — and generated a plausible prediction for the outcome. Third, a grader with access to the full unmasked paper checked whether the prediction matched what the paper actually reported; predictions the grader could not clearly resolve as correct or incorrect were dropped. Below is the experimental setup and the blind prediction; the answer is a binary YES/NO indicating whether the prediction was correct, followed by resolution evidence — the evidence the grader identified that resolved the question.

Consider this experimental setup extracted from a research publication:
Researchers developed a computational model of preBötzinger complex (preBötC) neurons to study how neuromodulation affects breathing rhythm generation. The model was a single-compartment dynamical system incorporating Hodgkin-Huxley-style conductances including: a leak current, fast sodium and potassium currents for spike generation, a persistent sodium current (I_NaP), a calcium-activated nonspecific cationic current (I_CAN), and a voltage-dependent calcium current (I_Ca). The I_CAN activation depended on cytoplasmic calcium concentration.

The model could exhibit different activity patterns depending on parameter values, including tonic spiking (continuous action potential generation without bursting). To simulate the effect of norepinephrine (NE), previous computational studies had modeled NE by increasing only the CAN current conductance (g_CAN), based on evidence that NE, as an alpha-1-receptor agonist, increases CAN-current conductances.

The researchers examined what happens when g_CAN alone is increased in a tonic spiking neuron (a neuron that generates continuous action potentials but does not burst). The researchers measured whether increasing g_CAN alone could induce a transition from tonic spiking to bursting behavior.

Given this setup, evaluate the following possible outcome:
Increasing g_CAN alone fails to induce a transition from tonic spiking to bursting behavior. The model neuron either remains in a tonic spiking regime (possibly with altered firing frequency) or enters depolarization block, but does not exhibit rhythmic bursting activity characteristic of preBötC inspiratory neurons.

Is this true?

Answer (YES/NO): YES